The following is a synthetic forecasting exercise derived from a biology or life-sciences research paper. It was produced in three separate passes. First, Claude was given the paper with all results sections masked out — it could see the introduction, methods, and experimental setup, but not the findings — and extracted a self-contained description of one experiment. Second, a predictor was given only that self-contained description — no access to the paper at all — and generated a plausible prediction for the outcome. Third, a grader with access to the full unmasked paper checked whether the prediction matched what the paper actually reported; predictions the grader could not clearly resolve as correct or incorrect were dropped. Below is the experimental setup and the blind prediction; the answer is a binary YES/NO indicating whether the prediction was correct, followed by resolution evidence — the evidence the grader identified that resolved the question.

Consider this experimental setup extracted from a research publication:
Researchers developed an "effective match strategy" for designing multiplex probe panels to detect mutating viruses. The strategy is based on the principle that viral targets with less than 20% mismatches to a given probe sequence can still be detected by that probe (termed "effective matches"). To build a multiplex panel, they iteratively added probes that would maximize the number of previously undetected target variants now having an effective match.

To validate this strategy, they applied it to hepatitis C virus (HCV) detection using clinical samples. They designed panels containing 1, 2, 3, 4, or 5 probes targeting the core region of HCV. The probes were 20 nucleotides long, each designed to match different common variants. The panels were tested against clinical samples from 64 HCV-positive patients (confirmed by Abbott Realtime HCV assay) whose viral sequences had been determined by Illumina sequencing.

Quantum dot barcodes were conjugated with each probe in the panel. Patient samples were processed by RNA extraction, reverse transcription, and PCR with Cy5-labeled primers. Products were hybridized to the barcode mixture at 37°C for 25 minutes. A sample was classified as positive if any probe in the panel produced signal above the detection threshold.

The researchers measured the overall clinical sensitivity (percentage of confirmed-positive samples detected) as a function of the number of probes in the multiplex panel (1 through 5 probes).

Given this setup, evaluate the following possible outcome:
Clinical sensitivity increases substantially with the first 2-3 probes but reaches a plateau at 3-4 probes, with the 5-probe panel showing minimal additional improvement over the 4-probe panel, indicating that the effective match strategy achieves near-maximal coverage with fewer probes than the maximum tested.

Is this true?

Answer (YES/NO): YES